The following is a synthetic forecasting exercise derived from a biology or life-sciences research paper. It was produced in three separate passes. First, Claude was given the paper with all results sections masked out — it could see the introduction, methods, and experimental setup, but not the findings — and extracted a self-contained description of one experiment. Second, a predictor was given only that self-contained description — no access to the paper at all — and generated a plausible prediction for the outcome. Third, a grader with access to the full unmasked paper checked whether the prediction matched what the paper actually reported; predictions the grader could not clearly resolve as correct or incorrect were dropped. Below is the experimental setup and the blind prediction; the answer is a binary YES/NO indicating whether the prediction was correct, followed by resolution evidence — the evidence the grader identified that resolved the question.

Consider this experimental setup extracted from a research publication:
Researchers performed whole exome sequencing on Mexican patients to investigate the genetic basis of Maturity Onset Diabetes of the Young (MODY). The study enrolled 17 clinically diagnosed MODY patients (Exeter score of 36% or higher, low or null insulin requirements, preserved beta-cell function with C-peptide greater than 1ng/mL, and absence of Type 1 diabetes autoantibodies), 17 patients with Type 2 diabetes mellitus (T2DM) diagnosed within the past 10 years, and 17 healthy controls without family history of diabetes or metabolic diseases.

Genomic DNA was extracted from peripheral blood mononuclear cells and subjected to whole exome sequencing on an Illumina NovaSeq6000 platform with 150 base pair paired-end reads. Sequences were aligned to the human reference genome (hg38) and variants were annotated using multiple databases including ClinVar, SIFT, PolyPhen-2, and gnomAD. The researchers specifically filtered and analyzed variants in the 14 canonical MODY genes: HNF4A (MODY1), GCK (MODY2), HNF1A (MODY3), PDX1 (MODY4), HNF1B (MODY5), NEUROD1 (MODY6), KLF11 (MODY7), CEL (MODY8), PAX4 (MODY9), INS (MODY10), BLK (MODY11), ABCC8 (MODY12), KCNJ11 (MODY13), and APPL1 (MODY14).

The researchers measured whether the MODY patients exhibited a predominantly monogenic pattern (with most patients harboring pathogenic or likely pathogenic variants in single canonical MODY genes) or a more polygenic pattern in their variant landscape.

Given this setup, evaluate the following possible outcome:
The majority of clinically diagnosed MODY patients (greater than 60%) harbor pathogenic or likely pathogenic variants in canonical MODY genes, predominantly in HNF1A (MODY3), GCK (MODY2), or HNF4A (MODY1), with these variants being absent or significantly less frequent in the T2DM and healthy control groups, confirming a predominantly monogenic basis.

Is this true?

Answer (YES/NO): NO